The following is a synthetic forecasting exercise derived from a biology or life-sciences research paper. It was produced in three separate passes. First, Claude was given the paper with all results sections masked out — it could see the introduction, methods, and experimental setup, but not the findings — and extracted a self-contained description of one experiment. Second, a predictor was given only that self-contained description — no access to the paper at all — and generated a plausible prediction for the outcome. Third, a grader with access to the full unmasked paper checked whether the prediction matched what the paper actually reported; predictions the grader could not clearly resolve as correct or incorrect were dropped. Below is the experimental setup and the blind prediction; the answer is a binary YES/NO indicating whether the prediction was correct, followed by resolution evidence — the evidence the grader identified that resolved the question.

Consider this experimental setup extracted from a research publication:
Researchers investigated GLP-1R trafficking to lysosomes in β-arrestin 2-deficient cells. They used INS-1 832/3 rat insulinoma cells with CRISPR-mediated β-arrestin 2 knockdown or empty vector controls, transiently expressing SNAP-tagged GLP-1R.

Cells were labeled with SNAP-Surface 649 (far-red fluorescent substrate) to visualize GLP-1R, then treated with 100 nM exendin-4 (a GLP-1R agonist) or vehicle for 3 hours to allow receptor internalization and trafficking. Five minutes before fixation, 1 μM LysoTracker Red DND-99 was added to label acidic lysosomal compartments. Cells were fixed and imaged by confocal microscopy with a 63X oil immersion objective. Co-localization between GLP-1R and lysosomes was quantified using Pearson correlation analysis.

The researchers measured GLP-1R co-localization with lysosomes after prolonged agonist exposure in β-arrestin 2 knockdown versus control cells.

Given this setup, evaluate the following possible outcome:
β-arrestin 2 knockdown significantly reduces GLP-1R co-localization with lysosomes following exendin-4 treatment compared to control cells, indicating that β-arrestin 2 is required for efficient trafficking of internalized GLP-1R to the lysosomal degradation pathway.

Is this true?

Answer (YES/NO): YES